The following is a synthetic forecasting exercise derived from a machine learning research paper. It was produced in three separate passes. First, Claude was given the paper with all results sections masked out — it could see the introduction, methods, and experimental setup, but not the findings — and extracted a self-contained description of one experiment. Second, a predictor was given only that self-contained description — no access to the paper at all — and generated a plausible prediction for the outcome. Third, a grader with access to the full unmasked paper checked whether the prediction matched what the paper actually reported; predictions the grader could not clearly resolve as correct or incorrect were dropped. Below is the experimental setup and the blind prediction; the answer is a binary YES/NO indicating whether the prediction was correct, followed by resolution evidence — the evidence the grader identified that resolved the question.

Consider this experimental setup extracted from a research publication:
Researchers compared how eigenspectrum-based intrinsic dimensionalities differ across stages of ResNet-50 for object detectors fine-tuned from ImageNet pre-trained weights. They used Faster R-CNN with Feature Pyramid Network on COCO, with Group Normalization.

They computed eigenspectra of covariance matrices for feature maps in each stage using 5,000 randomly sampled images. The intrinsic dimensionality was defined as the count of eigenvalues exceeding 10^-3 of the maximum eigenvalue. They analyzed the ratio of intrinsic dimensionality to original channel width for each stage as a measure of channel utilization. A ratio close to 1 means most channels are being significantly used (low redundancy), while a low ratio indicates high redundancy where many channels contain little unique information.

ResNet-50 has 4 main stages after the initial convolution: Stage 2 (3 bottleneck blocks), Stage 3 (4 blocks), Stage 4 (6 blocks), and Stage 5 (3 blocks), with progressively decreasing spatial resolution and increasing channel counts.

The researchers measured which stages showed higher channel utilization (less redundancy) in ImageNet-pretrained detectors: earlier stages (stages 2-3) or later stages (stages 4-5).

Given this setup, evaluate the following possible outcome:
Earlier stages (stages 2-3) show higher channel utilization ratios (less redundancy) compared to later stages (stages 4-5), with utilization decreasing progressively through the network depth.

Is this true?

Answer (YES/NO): NO